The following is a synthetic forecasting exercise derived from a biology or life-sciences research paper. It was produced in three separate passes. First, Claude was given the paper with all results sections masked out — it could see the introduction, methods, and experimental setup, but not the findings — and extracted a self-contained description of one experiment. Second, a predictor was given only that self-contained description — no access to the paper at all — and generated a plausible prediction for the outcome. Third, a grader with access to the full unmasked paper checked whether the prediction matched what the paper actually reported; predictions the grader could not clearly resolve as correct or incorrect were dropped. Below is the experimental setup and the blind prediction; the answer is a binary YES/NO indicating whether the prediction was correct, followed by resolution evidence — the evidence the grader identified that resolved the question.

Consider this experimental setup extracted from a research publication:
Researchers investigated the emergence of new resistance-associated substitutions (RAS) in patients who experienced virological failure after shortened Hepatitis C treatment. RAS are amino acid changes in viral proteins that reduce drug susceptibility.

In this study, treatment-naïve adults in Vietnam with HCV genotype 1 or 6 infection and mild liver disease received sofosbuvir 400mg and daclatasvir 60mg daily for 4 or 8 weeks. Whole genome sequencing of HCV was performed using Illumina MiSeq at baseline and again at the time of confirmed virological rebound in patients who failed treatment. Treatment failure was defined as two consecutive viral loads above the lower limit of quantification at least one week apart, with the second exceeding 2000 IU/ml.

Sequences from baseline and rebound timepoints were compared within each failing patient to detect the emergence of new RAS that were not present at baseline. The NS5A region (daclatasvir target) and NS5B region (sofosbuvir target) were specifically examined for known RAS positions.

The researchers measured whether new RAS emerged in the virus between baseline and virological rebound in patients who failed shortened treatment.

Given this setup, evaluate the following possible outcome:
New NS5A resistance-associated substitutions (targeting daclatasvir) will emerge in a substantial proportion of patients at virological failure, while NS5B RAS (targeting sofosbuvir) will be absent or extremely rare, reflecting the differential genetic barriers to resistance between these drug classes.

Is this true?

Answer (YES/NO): NO